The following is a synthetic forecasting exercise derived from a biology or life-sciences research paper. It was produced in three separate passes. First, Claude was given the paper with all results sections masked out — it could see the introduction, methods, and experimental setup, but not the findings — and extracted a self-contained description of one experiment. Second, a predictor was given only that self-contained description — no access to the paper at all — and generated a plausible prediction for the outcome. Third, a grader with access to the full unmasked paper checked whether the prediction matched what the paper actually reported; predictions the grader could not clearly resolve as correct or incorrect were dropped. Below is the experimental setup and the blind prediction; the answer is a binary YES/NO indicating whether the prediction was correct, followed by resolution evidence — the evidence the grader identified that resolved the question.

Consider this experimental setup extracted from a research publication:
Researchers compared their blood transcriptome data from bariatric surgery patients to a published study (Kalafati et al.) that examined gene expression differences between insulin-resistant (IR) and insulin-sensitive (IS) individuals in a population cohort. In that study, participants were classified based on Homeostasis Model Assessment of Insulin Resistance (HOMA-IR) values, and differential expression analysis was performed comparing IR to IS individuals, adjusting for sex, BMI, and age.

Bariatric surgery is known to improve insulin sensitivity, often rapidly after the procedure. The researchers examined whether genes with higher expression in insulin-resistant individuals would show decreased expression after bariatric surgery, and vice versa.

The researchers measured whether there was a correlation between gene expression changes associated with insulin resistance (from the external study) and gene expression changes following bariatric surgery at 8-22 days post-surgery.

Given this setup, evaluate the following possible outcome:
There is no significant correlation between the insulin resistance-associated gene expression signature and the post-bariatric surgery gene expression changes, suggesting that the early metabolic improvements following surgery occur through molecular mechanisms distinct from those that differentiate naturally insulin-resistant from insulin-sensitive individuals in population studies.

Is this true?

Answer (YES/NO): NO